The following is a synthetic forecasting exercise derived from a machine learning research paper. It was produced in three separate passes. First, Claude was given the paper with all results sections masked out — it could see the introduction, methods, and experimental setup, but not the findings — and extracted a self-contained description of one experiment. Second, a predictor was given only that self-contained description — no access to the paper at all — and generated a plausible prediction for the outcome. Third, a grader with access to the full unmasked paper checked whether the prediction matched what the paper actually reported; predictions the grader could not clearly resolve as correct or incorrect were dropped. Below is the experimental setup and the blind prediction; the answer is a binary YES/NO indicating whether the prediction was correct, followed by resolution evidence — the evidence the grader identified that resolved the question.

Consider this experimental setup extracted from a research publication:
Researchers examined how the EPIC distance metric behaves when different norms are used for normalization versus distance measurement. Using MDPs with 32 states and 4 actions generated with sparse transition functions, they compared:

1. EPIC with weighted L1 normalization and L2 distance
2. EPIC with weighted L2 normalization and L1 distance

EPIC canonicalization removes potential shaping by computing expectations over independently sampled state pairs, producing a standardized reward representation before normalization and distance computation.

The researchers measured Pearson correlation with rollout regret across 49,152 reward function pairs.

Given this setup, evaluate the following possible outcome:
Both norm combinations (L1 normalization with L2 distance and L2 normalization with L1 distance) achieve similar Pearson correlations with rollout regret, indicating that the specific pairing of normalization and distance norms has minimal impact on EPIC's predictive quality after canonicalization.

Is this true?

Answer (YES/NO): NO